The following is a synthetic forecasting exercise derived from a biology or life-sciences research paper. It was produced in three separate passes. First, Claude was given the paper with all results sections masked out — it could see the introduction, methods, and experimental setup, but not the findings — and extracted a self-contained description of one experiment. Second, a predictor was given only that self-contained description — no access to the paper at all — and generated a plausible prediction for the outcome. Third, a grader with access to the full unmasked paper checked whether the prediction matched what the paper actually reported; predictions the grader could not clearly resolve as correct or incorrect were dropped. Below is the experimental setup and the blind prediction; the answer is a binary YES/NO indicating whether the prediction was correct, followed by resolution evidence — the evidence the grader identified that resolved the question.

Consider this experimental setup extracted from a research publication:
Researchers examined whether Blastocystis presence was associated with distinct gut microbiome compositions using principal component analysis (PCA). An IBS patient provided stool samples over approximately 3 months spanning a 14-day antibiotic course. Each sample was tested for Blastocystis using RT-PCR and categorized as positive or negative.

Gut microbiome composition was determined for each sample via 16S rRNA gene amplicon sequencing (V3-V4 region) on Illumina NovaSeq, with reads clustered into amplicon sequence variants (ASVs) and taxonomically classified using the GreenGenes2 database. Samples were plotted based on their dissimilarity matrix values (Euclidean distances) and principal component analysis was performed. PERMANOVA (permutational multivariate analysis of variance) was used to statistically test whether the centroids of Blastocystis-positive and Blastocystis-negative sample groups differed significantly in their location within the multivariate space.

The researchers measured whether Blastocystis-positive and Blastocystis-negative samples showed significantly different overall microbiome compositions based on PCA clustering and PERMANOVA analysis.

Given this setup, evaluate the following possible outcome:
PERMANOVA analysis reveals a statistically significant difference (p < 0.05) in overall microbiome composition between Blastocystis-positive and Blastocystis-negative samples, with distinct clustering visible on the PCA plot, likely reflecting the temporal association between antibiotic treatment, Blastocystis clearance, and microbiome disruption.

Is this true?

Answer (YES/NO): NO